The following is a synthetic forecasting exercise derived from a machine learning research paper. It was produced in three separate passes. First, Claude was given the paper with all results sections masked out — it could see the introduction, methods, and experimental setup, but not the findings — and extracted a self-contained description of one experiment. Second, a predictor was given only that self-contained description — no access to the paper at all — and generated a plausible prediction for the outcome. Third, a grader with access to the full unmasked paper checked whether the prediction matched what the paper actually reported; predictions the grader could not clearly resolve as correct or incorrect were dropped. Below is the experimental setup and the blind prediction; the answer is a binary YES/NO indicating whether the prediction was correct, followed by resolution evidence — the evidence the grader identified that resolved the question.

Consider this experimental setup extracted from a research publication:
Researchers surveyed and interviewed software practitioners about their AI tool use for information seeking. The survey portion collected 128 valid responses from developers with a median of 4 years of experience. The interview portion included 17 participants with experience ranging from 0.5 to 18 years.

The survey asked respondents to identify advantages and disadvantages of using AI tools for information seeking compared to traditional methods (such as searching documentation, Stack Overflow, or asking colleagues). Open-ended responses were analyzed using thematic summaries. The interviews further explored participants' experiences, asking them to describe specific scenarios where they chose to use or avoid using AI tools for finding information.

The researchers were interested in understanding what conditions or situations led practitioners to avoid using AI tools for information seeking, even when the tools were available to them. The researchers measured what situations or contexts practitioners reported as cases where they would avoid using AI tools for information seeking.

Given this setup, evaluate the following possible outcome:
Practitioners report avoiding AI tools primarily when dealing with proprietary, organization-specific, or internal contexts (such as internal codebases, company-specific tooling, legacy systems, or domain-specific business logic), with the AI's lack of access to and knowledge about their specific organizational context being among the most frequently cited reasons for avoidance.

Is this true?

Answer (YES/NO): NO